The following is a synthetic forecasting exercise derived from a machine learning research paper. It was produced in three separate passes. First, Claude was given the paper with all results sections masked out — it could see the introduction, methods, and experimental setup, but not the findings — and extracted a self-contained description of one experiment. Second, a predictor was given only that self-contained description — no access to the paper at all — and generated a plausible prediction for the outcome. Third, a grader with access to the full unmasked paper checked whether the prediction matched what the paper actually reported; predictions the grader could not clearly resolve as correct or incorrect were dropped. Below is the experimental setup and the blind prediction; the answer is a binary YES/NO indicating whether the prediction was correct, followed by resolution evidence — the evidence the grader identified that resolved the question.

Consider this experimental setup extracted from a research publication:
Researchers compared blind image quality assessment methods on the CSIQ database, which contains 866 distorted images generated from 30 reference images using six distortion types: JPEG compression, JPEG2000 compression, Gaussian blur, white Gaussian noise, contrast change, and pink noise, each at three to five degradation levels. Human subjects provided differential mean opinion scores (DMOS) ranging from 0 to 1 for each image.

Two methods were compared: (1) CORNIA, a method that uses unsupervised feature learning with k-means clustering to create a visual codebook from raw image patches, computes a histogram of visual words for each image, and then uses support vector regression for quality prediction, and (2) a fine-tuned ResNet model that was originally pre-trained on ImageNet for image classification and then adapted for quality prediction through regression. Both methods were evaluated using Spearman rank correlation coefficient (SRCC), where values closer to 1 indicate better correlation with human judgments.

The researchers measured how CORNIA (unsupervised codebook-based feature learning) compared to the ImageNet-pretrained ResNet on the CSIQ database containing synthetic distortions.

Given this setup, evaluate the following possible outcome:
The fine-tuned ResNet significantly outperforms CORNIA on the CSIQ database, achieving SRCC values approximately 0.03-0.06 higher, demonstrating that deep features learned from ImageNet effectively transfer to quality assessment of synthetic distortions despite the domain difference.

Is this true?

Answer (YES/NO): NO